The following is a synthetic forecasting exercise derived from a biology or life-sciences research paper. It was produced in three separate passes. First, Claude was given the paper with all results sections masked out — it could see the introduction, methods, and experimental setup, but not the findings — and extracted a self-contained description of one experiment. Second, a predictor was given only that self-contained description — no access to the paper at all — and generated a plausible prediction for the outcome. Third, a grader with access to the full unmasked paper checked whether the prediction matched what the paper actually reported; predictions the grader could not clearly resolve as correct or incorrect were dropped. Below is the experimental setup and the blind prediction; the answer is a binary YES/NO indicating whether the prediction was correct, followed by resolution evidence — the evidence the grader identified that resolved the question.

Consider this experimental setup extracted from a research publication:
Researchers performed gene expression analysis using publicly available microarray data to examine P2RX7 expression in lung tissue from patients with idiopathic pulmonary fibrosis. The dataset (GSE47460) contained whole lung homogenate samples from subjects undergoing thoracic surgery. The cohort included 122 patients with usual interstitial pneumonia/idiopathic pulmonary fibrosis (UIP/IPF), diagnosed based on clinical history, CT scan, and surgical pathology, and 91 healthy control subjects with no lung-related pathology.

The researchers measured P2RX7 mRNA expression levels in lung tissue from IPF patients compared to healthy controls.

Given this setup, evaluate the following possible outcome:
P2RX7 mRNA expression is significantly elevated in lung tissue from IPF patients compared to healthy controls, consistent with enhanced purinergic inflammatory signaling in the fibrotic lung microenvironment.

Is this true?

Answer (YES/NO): NO